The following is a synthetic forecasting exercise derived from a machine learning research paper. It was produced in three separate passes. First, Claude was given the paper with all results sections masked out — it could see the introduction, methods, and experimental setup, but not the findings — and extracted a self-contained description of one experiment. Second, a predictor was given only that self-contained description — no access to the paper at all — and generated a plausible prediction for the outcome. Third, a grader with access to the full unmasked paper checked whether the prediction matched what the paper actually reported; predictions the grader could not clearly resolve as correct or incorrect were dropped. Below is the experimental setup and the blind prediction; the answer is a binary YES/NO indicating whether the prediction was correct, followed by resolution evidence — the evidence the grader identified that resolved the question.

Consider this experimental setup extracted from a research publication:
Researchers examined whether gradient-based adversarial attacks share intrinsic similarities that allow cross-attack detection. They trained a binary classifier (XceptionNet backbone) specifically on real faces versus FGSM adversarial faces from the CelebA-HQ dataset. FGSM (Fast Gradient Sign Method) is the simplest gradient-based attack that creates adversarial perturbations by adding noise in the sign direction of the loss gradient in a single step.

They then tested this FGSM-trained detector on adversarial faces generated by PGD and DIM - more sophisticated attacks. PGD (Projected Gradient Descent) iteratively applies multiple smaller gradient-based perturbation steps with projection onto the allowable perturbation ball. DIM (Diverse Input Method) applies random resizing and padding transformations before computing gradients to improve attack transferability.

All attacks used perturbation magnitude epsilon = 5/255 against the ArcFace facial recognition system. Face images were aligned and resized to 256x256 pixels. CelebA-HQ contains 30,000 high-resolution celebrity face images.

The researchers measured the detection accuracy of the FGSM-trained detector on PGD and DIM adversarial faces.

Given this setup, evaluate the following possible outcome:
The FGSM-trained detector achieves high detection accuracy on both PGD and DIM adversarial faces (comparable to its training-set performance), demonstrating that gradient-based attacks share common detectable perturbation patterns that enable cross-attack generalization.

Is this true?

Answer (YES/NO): YES